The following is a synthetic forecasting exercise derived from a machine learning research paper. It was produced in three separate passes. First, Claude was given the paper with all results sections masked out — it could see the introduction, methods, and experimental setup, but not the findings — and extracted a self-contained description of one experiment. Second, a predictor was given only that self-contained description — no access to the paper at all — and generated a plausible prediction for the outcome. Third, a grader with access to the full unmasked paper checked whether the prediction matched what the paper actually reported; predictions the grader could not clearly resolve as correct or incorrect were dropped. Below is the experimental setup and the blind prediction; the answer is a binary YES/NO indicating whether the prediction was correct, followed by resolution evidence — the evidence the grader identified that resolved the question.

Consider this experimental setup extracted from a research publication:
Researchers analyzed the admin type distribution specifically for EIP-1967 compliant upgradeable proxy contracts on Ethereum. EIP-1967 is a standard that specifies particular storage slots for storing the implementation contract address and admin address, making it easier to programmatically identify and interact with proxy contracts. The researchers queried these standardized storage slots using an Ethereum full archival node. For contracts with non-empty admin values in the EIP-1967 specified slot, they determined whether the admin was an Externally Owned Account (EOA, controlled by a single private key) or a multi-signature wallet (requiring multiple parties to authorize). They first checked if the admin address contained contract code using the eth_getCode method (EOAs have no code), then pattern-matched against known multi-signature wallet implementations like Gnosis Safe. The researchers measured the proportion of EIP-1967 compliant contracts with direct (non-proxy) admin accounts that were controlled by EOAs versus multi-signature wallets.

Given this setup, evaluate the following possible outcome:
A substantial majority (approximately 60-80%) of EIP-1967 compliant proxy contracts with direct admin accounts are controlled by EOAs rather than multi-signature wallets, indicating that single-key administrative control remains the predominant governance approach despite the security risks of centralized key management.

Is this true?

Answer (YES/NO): YES